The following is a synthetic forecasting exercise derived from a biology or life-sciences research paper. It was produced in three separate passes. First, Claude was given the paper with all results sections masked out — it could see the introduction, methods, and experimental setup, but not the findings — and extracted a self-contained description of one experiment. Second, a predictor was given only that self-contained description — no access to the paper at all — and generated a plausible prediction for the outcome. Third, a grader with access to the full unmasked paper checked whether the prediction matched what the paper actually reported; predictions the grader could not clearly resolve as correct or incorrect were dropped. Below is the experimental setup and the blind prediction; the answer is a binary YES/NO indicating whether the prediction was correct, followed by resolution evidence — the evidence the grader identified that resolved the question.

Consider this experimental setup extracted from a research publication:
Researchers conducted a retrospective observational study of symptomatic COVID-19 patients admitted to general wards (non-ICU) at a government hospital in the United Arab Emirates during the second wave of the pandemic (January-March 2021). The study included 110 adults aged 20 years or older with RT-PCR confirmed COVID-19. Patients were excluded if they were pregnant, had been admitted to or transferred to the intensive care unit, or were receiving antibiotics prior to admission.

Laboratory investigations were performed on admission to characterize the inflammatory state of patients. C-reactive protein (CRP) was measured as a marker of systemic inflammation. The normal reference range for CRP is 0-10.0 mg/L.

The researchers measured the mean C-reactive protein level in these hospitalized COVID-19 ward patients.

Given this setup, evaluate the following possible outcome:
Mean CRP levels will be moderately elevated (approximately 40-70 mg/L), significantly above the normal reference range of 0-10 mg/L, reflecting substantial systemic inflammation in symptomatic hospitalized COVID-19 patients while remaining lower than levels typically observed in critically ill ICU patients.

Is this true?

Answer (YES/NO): NO